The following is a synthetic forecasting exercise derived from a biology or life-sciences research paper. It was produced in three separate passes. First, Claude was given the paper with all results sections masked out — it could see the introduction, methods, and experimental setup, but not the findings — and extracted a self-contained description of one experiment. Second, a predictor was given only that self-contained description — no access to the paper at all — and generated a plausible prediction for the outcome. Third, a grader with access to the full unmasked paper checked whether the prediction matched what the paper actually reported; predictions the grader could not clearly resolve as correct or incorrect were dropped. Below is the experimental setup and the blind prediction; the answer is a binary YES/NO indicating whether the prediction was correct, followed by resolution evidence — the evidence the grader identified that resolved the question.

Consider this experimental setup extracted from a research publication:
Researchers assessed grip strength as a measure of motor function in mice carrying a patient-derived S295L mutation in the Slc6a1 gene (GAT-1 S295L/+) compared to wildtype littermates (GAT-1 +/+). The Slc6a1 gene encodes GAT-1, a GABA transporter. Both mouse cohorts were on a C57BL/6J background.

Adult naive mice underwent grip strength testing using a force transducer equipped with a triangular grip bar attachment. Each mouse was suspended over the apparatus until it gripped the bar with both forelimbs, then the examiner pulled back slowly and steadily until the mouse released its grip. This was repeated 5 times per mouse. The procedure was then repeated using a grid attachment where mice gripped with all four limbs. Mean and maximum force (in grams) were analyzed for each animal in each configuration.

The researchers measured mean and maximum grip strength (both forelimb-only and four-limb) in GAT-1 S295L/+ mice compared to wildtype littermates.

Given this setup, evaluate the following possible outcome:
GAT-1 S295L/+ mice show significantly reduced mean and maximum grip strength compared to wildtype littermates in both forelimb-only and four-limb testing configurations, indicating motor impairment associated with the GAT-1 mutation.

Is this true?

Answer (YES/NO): NO